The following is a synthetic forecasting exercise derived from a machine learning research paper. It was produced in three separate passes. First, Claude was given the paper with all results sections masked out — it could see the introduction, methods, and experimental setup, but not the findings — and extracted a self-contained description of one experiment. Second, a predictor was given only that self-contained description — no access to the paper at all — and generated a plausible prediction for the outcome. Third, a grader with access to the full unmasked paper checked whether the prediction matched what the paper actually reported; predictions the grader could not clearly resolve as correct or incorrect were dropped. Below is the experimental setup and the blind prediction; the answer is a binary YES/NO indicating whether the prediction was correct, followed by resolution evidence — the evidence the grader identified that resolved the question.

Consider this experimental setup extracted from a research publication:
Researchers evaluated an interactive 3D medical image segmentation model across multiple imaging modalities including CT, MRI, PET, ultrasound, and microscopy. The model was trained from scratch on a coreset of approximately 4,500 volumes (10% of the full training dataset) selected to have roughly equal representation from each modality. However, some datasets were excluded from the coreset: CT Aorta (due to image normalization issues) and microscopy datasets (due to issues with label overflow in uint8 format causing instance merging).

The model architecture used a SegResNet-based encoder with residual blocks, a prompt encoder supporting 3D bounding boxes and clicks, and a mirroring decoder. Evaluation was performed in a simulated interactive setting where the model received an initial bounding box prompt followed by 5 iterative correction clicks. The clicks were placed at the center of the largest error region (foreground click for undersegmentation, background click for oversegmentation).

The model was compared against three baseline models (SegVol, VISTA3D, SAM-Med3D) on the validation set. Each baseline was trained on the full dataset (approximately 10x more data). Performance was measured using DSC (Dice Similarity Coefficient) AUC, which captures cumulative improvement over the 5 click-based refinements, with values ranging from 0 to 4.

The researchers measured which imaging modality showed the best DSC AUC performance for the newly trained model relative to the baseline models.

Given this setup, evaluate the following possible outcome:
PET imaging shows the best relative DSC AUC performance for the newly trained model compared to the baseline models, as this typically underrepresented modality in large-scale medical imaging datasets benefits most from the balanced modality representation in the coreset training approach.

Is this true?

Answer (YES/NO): NO